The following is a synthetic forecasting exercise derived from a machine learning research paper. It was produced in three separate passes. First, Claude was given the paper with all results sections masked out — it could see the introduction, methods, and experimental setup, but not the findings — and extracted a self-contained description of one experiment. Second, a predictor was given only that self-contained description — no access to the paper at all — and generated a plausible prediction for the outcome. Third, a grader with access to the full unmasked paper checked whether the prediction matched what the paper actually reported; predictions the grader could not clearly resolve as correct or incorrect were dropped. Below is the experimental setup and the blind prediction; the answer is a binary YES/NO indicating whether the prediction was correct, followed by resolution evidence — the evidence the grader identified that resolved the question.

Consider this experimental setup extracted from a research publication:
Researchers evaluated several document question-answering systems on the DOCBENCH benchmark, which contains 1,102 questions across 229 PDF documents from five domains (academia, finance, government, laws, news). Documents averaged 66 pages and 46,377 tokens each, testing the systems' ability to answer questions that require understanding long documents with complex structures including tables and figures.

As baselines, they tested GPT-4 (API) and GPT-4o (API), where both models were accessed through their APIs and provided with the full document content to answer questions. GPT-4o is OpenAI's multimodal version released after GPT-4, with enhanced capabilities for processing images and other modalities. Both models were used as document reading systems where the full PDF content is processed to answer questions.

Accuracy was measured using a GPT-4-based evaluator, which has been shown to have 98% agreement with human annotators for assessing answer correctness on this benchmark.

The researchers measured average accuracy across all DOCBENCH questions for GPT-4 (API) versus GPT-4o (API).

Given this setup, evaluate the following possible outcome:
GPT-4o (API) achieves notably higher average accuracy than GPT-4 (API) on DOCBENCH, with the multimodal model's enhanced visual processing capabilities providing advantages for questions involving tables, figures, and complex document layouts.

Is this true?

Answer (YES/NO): NO